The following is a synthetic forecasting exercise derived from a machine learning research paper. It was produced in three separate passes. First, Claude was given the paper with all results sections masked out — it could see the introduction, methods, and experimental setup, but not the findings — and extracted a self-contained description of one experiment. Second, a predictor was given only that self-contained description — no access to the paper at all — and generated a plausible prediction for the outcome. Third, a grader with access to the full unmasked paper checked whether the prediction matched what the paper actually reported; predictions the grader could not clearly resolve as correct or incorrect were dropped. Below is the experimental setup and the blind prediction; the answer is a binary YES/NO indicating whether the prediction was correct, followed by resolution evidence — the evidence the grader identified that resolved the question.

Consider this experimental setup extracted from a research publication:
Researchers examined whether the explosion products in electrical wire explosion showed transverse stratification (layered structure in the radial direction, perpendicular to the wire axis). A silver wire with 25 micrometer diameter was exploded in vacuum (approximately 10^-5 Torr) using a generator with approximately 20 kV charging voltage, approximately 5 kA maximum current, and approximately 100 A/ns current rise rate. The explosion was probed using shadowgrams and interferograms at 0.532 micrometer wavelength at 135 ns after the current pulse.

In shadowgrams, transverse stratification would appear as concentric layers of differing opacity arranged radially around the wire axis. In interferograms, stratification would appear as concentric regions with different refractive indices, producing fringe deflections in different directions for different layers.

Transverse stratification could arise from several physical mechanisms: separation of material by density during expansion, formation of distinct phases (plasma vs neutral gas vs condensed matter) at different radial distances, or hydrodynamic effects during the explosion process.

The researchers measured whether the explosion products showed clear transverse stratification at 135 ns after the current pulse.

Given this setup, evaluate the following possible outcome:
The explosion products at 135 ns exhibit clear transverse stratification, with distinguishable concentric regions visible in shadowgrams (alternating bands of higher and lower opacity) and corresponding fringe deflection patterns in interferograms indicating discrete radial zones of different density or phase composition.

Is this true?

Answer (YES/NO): YES